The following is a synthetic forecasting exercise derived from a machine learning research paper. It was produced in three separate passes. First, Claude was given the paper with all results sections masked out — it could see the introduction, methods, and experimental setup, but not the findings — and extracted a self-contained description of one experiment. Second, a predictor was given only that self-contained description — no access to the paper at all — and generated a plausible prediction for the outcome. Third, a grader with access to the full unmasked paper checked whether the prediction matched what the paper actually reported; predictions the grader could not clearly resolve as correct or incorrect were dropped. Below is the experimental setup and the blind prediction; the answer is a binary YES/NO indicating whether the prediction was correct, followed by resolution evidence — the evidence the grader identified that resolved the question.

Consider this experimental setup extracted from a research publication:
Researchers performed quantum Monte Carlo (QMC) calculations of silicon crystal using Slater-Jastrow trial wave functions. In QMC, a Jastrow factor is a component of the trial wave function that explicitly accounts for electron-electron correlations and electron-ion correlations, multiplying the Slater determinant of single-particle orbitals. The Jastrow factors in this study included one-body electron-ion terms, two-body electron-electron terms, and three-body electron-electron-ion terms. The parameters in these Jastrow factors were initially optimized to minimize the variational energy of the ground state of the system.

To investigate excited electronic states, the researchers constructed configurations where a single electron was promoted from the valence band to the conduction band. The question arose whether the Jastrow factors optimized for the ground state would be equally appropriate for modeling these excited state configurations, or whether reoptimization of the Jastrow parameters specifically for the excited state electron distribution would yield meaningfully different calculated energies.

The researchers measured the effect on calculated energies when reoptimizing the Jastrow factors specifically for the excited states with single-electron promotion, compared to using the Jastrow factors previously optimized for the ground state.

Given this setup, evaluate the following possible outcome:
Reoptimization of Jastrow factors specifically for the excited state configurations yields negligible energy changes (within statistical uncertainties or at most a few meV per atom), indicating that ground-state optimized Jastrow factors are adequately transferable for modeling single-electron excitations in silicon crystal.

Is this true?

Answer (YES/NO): YES